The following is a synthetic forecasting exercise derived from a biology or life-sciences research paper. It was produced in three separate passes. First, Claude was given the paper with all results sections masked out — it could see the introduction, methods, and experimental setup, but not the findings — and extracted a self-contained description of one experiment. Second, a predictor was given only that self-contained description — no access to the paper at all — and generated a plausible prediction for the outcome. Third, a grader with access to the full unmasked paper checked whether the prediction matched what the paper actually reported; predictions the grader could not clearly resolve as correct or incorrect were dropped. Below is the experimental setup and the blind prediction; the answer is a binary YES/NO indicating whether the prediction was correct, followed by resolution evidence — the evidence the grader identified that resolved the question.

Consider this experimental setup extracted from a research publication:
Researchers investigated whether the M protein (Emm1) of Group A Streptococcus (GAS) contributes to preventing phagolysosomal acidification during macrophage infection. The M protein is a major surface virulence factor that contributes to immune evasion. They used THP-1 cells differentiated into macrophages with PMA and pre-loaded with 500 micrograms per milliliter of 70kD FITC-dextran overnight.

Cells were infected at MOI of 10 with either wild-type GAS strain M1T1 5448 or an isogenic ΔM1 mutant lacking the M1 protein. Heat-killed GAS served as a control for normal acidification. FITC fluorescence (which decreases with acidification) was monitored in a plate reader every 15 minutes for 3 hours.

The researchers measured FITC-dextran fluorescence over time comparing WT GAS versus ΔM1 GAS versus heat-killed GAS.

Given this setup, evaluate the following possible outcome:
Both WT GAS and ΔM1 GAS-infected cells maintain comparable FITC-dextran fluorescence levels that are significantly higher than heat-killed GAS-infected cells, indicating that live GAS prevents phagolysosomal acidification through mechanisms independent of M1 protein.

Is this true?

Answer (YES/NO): NO